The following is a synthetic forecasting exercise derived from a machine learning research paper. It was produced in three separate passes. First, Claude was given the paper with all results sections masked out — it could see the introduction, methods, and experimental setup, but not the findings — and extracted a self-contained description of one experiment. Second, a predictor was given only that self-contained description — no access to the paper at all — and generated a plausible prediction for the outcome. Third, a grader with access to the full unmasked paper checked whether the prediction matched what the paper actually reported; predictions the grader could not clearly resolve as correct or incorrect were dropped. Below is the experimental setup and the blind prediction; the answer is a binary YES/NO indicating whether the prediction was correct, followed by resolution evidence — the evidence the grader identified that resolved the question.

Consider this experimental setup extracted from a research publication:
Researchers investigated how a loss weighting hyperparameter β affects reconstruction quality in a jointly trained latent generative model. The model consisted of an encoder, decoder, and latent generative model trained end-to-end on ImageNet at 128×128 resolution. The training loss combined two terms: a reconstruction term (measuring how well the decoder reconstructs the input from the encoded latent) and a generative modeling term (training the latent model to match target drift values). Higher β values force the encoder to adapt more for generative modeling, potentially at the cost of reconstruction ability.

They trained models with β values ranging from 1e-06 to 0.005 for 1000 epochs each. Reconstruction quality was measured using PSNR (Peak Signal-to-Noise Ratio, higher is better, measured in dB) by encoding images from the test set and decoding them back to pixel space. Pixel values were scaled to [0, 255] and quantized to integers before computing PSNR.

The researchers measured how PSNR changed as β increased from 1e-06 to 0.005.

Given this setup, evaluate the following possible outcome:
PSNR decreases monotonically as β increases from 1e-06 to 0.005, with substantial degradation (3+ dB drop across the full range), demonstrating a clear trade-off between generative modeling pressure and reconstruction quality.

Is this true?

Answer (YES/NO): NO